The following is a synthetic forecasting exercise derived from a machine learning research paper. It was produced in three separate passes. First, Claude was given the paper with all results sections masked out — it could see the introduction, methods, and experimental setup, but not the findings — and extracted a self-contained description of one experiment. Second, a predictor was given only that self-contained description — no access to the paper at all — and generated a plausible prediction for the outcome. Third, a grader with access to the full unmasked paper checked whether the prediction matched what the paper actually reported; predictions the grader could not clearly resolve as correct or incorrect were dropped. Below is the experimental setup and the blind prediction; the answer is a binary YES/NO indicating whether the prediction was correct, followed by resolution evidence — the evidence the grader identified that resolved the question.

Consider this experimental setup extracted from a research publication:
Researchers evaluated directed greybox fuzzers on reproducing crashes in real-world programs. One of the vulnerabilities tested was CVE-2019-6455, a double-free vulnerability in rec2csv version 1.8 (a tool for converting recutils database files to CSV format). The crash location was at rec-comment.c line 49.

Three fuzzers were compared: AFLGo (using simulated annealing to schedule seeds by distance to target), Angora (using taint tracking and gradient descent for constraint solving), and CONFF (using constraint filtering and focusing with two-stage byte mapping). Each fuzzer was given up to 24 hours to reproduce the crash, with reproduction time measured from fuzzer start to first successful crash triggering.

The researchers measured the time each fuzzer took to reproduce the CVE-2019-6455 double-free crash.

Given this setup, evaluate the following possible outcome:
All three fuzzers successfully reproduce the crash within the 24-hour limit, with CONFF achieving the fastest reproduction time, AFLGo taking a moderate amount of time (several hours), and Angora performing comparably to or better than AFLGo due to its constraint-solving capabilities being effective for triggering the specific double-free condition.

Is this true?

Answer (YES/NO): NO